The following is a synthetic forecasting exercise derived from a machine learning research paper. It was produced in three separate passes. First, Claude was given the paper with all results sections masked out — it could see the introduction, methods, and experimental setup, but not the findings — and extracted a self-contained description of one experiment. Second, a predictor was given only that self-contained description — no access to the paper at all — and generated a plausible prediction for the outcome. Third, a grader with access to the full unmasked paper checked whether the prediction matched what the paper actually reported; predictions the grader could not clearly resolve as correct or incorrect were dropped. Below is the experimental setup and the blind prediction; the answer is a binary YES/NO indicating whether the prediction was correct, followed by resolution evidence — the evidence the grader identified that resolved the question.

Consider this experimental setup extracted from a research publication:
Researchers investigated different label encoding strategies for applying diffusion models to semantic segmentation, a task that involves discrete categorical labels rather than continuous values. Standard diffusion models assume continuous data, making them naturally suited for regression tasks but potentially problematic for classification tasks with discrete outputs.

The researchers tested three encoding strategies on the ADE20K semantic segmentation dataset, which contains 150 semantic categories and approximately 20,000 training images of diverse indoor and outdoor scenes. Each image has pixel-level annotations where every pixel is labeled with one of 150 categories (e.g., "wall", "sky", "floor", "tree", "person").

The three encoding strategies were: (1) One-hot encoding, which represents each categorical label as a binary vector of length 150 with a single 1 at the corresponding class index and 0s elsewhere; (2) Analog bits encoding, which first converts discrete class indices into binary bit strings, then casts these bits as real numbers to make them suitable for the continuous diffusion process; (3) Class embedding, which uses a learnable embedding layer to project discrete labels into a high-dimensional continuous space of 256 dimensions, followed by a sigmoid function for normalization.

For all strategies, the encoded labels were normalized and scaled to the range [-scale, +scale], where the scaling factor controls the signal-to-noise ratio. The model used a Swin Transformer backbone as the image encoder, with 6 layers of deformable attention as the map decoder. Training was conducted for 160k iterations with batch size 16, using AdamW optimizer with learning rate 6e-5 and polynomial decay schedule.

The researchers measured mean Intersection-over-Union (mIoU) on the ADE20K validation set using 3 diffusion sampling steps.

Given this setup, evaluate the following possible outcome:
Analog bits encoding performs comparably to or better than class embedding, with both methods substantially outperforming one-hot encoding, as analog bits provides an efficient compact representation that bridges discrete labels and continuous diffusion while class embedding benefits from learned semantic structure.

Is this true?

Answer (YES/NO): NO